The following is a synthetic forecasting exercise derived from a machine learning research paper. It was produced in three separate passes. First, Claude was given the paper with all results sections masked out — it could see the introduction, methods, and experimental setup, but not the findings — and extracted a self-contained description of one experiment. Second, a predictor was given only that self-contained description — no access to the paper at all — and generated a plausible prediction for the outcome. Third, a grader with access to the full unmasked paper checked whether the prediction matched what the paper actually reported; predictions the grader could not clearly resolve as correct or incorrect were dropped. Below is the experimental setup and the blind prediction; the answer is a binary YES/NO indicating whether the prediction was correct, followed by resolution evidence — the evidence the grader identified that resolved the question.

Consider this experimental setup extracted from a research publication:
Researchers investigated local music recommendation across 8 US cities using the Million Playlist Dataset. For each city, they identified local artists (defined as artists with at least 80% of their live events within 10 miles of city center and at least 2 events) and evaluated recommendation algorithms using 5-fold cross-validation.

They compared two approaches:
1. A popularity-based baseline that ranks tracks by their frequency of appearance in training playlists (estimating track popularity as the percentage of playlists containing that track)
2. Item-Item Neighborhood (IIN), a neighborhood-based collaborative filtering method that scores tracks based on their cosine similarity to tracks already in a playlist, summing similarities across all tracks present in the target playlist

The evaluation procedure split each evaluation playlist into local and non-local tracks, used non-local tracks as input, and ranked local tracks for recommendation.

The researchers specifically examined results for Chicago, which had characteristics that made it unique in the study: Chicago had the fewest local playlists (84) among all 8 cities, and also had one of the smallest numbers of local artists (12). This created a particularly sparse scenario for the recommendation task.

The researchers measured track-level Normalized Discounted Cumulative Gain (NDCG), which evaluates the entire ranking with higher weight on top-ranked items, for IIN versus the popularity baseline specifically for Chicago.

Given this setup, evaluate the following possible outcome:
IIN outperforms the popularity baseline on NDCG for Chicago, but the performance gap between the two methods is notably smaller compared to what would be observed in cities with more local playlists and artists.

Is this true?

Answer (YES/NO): NO